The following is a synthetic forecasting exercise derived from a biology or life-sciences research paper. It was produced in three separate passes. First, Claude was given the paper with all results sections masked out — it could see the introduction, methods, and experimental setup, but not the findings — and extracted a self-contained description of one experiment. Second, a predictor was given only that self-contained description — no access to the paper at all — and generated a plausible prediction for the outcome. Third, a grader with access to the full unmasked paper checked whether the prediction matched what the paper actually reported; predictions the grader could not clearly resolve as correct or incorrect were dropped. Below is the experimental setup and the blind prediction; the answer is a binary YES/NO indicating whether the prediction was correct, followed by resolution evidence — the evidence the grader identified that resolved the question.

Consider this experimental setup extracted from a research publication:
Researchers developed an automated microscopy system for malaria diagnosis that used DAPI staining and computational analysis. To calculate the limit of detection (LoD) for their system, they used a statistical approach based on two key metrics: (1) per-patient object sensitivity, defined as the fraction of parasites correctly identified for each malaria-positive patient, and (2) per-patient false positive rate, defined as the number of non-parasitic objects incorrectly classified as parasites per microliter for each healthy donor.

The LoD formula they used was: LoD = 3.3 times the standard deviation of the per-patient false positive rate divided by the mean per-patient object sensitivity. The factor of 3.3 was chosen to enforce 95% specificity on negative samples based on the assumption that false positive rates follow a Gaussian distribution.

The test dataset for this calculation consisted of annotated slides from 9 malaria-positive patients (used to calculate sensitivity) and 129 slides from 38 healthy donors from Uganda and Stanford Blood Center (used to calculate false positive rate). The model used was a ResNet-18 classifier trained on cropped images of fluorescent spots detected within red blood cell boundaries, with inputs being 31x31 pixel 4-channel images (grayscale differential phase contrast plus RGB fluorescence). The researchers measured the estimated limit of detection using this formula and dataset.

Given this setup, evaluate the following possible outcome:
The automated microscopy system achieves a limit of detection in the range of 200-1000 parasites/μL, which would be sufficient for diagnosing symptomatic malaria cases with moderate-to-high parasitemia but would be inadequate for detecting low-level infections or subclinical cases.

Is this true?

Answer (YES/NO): NO